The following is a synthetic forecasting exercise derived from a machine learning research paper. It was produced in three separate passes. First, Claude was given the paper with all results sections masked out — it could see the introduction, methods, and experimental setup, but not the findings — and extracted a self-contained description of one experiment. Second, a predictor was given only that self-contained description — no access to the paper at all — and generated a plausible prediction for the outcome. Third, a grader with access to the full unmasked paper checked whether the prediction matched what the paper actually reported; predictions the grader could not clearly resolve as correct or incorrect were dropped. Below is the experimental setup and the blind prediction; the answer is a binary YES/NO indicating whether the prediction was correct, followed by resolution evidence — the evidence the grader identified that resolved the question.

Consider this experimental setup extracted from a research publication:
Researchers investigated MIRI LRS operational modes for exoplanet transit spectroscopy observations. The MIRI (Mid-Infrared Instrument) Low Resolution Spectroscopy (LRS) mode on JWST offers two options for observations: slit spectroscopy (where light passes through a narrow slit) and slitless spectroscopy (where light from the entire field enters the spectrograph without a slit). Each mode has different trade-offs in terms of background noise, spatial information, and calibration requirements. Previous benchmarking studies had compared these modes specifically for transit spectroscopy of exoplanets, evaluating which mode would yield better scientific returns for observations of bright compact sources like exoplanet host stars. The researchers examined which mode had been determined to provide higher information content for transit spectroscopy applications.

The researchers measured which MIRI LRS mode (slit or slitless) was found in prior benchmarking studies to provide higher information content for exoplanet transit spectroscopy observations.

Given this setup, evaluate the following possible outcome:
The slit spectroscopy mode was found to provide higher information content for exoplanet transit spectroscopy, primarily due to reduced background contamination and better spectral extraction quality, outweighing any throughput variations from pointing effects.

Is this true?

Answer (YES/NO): NO